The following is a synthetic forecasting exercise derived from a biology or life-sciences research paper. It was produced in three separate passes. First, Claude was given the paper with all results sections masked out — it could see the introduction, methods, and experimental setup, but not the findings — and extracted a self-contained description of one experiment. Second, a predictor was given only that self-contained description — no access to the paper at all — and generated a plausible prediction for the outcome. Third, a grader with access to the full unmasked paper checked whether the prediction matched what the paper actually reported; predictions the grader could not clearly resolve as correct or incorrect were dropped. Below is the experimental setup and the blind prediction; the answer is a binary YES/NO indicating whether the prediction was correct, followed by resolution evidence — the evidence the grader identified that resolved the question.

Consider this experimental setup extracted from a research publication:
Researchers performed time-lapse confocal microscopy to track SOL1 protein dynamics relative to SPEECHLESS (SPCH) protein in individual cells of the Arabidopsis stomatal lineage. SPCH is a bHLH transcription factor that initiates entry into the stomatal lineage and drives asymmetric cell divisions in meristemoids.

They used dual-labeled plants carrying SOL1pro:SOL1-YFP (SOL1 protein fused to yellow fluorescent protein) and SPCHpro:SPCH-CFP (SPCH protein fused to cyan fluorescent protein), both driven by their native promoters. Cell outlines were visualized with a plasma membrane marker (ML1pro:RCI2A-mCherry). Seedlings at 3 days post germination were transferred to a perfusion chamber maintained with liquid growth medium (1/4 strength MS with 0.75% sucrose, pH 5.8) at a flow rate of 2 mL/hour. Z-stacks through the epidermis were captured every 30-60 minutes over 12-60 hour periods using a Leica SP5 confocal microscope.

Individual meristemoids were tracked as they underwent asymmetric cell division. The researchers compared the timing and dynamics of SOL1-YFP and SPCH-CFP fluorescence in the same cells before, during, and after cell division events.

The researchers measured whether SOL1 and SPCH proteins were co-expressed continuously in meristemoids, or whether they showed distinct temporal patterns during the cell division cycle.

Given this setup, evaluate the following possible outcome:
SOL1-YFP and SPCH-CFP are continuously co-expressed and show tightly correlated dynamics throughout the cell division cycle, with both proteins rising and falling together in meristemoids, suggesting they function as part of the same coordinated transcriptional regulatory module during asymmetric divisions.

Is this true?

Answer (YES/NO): NO